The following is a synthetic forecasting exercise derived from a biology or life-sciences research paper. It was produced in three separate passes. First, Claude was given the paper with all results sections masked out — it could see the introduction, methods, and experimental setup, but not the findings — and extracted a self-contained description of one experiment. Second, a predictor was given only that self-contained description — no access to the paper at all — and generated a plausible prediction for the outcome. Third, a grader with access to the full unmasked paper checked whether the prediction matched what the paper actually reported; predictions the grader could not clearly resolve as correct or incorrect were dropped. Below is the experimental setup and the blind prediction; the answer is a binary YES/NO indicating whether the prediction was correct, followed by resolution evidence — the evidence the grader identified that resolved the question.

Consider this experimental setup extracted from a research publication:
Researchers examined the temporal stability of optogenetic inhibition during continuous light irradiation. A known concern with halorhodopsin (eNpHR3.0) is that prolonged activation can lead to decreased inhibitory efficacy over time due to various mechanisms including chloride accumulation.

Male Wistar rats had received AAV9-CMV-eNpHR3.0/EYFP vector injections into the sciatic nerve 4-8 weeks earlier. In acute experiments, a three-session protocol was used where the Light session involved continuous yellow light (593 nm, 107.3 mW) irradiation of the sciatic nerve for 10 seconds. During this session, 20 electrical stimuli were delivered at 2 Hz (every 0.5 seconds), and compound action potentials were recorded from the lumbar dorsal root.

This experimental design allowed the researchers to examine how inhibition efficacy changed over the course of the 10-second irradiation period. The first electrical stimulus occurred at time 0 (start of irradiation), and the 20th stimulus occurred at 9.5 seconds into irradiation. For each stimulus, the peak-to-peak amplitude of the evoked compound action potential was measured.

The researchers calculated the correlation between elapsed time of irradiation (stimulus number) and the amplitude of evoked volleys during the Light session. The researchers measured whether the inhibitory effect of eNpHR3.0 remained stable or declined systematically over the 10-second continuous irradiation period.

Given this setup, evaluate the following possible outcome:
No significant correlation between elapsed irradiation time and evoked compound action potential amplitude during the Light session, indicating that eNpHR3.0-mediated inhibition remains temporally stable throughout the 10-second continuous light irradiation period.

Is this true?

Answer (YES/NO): YES